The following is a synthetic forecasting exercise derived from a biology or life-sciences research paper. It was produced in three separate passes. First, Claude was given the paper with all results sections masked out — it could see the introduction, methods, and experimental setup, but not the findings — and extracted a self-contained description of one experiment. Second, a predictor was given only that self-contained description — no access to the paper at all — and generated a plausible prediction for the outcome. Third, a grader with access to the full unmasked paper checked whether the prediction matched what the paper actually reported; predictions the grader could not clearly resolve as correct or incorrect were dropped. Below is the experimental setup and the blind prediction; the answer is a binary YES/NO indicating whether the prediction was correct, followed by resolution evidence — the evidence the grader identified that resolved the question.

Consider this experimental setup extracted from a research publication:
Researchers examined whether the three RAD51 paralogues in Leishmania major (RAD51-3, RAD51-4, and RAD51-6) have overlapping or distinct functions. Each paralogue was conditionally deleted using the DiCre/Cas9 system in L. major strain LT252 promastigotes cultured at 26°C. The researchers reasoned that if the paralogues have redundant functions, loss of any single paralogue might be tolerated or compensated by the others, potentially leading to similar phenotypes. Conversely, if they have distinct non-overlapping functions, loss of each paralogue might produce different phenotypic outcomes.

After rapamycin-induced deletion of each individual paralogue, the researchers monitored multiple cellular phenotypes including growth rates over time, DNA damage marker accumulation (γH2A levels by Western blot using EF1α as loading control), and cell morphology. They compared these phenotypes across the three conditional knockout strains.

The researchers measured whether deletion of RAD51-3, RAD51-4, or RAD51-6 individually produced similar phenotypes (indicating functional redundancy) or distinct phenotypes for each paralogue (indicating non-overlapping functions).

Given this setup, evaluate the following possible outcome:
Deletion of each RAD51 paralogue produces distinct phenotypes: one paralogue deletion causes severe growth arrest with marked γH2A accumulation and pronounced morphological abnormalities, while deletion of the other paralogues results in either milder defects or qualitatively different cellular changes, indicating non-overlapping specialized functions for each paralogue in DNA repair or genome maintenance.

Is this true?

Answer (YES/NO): NO